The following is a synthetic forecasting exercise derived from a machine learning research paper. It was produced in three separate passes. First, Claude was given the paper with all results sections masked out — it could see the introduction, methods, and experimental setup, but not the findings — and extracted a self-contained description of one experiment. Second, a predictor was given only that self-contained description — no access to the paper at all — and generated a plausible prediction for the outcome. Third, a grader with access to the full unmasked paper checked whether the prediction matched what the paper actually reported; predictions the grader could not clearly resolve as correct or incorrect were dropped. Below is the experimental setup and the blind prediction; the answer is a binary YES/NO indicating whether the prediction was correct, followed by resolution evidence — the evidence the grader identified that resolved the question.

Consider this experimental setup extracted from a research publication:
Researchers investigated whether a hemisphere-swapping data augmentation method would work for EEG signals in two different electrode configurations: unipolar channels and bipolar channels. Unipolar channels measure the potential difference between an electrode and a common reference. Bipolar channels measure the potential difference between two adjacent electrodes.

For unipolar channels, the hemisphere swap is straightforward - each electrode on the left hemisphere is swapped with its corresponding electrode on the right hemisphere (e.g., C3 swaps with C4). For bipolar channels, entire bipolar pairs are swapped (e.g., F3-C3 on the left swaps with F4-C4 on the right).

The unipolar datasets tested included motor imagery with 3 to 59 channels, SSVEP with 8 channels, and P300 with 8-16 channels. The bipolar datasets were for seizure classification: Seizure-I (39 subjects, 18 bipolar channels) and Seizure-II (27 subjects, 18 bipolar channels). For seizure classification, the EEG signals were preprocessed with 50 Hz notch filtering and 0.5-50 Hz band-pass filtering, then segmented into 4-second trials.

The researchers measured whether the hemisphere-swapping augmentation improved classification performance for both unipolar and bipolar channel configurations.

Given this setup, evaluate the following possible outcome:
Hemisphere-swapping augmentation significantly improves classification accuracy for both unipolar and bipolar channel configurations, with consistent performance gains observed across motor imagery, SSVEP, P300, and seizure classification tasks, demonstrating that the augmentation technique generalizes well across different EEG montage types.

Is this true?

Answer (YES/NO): YES